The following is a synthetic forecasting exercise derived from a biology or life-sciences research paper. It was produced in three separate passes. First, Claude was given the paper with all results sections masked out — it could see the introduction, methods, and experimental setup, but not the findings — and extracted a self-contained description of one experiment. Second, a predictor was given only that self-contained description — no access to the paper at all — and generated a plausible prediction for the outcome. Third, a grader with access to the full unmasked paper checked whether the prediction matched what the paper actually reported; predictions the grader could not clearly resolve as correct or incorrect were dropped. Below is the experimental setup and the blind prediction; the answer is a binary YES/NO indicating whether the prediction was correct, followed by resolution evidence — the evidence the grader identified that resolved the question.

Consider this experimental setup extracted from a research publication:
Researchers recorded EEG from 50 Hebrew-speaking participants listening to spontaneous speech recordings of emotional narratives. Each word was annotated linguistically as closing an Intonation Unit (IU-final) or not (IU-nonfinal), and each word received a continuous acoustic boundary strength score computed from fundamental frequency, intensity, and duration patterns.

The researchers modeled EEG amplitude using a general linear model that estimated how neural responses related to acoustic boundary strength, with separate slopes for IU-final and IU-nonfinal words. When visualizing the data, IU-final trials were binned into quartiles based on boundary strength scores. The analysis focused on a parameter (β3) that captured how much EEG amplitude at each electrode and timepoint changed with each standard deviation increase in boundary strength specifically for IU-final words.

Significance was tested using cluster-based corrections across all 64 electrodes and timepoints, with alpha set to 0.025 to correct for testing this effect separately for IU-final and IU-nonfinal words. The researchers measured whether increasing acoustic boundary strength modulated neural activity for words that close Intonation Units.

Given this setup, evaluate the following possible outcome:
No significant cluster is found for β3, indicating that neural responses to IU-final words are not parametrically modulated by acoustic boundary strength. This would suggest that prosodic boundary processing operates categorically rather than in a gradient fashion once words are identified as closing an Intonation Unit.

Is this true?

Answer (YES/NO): NO